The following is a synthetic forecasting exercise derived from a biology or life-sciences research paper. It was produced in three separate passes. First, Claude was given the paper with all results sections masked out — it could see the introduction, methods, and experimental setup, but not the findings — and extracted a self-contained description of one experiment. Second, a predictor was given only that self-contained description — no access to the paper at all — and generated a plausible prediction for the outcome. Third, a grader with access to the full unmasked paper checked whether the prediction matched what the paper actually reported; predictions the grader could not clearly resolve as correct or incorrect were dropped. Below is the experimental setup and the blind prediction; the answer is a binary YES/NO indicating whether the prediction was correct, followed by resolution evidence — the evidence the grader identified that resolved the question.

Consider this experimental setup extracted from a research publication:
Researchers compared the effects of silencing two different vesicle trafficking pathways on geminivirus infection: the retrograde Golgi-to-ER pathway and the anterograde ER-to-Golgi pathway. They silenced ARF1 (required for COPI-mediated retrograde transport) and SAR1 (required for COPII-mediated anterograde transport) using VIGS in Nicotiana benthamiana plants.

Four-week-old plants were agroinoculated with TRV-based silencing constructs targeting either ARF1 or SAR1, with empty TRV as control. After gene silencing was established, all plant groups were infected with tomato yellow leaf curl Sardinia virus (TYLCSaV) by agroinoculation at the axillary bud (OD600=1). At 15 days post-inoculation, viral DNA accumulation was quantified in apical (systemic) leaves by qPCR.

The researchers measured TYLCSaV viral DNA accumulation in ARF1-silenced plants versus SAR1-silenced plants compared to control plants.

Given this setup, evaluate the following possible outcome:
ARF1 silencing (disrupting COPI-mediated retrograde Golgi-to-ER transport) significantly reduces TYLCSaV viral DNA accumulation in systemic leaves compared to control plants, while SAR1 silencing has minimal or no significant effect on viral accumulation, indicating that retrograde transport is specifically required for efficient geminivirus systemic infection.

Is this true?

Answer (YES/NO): NO